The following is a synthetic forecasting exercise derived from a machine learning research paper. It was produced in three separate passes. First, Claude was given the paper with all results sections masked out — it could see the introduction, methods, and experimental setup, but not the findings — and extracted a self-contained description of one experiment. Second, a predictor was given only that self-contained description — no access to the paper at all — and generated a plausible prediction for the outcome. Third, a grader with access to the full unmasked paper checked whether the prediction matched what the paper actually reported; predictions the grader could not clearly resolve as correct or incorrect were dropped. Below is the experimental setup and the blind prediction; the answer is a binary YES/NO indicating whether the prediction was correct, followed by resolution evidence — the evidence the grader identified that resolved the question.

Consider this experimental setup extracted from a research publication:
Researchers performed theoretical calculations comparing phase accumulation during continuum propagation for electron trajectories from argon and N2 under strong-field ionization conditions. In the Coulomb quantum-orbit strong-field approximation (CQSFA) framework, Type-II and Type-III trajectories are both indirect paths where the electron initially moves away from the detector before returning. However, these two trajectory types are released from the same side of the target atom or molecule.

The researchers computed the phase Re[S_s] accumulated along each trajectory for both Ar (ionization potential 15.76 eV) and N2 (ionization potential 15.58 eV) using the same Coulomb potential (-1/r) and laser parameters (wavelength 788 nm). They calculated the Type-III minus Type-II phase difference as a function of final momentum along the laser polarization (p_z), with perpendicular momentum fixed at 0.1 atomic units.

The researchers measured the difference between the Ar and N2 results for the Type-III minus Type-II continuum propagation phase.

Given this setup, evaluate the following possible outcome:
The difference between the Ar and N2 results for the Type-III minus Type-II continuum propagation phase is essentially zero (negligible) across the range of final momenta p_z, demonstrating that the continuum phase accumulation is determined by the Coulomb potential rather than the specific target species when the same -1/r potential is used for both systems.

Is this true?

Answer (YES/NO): YES